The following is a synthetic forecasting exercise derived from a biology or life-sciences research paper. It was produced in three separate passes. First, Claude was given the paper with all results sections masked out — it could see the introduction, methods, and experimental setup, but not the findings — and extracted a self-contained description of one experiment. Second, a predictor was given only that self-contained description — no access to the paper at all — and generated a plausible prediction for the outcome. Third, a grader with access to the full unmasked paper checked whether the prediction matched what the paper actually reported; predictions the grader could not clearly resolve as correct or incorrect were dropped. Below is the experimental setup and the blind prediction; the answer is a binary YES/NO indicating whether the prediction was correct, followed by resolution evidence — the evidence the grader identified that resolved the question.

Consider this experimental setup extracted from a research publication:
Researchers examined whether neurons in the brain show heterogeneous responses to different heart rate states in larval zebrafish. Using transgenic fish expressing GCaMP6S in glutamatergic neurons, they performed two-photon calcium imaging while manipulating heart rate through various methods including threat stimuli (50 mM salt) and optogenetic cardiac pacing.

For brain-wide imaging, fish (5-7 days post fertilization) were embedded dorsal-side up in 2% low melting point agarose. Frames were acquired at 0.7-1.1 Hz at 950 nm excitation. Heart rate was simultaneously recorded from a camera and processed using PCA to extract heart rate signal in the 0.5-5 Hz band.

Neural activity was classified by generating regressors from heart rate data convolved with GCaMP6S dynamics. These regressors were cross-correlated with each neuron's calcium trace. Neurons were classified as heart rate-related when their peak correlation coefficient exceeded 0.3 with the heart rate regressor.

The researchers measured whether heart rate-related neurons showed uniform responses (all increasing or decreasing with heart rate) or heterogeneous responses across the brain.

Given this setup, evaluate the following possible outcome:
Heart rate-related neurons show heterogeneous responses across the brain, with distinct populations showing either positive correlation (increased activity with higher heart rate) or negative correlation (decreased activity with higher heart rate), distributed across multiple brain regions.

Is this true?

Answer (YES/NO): YES